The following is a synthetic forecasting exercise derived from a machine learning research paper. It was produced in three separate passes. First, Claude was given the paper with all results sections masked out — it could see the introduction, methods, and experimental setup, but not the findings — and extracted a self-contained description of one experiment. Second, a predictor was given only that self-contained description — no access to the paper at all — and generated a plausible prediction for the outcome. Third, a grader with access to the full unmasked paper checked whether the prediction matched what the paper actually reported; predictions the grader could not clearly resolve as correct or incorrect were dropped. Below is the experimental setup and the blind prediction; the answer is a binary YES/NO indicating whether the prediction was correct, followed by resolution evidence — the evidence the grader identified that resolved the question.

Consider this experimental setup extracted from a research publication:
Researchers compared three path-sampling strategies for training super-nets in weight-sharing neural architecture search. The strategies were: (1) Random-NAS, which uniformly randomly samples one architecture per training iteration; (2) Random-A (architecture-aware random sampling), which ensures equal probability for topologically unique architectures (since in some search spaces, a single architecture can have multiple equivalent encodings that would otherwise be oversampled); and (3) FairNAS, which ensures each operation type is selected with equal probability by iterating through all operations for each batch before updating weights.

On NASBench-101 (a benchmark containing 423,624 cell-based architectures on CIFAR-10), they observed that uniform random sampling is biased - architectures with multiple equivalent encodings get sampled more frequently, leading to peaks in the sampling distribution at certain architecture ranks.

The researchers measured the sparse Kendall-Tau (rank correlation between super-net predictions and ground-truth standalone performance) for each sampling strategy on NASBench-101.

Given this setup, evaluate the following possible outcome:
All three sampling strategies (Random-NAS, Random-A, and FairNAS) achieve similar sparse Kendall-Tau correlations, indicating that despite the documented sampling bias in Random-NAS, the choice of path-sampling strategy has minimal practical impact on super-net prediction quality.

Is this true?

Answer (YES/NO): NO